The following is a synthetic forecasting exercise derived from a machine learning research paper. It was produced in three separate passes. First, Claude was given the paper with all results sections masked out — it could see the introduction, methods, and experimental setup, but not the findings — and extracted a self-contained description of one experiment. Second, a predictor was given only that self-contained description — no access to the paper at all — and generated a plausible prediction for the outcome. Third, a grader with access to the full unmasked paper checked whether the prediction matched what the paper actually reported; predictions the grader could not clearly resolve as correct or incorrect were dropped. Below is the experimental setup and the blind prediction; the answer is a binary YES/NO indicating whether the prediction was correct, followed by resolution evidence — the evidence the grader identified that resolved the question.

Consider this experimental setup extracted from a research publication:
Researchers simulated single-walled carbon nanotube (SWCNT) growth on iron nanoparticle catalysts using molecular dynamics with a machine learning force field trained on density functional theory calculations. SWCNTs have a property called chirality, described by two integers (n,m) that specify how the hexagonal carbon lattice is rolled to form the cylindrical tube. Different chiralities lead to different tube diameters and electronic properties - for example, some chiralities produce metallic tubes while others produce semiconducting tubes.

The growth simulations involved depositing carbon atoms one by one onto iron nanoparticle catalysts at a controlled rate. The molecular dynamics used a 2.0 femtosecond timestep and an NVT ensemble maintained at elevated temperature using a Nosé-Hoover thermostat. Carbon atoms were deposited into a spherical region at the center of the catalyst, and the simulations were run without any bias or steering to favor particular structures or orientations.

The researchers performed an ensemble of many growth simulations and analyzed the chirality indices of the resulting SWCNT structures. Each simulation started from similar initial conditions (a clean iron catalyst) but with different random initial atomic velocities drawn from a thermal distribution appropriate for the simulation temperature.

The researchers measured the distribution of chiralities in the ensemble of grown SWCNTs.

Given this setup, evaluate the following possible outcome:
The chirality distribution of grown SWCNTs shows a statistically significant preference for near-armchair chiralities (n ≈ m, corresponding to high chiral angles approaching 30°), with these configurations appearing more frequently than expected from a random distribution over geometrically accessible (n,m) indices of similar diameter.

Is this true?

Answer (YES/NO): NO